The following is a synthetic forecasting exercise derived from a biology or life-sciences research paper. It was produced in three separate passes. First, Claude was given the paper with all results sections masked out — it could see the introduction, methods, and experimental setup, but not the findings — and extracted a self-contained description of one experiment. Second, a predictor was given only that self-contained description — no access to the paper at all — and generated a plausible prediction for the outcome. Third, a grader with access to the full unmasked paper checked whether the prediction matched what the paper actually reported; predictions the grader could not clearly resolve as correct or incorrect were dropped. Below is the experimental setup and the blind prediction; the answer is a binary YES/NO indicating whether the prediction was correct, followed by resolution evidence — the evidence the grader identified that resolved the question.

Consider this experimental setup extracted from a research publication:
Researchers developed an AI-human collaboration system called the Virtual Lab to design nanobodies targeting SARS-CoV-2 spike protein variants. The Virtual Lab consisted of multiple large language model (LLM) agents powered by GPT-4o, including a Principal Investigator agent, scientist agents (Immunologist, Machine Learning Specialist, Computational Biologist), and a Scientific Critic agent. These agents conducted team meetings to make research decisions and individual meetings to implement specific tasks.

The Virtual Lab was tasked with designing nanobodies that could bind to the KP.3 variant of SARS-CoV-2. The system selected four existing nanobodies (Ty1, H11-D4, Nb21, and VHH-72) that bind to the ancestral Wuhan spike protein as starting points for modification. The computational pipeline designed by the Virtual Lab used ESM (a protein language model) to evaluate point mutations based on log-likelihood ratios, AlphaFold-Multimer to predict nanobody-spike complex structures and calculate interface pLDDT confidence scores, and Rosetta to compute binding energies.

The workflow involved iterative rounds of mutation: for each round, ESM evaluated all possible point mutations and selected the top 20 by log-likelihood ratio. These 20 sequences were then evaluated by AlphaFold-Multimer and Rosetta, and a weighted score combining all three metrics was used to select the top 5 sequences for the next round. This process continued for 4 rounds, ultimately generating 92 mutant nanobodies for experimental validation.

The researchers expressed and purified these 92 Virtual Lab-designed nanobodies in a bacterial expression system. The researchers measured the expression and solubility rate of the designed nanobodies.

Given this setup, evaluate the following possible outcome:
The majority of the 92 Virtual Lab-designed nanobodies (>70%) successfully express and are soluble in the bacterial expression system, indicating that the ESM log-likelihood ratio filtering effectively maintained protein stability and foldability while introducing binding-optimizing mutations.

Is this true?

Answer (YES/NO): YES